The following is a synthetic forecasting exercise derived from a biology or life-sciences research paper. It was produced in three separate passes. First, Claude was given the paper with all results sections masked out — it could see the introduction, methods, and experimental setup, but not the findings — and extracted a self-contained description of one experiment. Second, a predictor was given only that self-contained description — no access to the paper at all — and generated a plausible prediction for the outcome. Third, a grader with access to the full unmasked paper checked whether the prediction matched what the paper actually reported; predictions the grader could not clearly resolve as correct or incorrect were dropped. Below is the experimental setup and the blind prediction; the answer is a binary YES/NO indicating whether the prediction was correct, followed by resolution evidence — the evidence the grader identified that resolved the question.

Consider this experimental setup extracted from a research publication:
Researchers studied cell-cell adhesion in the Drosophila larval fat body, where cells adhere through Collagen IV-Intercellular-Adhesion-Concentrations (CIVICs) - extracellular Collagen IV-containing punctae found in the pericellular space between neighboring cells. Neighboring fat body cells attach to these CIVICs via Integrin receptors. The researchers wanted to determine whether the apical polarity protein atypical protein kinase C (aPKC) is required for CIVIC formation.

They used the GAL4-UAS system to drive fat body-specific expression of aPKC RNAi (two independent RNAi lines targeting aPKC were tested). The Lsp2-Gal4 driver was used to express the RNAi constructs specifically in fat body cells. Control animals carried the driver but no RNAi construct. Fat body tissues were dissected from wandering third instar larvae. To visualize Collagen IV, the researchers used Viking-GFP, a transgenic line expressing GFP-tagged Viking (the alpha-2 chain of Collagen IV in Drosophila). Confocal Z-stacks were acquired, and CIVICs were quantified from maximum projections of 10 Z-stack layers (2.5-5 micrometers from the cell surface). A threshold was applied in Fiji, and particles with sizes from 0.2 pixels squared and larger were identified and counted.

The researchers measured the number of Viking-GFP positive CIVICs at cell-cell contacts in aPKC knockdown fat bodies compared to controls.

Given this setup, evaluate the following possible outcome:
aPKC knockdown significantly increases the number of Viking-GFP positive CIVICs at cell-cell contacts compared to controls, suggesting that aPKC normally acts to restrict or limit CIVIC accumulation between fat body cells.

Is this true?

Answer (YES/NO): NO